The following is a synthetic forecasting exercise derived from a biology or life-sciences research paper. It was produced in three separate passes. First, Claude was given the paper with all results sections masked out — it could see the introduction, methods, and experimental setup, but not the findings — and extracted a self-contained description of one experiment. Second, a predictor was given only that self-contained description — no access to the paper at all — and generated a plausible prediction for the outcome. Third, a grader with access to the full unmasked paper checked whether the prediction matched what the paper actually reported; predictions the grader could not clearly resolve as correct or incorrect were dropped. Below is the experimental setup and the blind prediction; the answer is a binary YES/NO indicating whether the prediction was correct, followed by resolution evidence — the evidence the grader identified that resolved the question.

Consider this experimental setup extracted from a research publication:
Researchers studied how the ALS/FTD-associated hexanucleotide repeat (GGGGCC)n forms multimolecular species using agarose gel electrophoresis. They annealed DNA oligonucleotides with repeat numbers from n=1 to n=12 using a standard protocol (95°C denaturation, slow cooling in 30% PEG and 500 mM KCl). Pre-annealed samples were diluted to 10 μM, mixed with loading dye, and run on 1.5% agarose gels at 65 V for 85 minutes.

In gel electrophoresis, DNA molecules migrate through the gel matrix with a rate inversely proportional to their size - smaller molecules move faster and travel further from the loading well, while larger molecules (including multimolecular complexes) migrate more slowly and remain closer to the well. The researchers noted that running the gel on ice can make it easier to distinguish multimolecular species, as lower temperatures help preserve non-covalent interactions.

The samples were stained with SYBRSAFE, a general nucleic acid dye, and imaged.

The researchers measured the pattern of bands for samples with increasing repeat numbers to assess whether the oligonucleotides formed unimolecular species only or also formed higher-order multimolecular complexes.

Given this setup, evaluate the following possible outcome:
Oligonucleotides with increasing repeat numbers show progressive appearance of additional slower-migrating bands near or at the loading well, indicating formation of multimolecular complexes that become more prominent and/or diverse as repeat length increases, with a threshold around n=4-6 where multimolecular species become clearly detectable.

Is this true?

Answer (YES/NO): NO